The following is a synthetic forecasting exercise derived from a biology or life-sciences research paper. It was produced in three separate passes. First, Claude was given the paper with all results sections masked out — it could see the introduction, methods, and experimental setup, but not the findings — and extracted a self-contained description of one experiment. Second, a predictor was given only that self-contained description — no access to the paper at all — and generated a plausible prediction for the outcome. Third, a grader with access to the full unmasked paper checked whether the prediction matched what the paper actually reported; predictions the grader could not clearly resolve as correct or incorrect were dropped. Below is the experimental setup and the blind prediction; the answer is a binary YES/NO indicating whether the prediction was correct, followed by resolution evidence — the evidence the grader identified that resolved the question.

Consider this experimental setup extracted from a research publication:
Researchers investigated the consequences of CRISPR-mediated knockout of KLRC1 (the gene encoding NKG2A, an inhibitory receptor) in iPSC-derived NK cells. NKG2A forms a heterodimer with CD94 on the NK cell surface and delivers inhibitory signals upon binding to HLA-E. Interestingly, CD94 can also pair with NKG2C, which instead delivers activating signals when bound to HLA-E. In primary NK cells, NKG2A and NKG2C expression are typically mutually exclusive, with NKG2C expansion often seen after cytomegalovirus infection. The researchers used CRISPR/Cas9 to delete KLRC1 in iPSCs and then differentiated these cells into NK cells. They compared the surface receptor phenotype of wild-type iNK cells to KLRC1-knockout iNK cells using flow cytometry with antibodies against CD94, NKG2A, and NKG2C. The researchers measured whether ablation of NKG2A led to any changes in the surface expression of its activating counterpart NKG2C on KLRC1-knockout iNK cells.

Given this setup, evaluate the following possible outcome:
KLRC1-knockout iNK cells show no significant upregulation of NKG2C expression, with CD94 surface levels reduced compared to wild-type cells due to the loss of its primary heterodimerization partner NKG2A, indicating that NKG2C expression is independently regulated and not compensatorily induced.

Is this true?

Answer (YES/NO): NO